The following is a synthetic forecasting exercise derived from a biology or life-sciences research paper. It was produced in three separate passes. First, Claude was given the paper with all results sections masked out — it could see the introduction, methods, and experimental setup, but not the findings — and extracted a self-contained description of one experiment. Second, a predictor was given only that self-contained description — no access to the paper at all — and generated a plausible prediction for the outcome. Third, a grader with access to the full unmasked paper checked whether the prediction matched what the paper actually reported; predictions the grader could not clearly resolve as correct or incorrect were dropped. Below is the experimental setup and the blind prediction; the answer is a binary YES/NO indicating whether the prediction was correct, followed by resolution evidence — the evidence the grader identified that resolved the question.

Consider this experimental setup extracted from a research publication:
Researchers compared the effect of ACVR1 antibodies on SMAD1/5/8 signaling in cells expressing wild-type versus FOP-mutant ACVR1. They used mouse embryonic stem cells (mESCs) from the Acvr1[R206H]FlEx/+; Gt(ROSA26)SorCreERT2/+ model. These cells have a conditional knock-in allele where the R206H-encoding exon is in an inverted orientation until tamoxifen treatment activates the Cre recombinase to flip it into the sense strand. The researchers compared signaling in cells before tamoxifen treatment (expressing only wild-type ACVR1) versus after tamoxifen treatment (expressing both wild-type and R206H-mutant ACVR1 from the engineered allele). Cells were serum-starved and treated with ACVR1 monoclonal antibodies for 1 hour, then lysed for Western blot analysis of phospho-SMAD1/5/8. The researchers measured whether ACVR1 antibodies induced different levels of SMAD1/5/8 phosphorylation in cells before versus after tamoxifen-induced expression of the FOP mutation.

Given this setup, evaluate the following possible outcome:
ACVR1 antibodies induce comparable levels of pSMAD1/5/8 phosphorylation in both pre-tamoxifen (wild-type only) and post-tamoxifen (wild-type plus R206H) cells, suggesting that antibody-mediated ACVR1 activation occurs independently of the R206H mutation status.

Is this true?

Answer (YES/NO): NO